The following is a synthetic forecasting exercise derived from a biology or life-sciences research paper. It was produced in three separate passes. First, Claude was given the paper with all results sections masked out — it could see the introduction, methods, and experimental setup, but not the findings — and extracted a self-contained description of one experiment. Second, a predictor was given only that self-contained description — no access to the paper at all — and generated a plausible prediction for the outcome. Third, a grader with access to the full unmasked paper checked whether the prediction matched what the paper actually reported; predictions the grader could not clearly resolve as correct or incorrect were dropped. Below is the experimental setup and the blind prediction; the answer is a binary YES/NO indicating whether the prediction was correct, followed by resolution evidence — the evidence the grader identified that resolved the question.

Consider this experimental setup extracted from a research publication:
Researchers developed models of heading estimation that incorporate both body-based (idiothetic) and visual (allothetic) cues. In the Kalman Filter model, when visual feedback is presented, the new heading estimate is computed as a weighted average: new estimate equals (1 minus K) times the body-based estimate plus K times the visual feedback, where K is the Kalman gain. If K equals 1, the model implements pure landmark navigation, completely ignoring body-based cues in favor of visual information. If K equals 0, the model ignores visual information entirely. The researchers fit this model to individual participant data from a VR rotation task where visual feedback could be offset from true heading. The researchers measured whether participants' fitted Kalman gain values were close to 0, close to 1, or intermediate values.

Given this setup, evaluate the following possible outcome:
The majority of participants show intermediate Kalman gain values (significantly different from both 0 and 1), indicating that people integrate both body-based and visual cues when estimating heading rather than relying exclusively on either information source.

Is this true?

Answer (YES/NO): YES